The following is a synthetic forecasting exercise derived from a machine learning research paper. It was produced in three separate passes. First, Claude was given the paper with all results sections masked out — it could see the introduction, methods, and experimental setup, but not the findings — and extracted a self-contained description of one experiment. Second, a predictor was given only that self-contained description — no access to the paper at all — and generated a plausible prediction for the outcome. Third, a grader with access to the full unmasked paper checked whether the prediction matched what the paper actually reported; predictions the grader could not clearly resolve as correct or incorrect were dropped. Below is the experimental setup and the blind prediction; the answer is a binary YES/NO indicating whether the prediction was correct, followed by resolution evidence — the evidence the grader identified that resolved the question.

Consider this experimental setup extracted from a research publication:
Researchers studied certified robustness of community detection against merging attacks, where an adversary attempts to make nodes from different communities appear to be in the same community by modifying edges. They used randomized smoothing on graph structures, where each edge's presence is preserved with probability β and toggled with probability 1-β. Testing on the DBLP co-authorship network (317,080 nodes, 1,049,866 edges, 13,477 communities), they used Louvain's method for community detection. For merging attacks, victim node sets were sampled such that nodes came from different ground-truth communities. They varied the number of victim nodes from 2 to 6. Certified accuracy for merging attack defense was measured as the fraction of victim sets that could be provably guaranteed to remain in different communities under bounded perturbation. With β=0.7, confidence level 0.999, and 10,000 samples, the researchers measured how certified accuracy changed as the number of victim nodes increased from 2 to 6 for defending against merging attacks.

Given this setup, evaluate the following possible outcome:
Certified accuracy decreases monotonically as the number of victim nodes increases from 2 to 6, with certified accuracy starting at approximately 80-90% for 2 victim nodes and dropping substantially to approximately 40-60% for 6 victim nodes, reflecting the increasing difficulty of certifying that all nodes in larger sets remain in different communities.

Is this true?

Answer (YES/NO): NO